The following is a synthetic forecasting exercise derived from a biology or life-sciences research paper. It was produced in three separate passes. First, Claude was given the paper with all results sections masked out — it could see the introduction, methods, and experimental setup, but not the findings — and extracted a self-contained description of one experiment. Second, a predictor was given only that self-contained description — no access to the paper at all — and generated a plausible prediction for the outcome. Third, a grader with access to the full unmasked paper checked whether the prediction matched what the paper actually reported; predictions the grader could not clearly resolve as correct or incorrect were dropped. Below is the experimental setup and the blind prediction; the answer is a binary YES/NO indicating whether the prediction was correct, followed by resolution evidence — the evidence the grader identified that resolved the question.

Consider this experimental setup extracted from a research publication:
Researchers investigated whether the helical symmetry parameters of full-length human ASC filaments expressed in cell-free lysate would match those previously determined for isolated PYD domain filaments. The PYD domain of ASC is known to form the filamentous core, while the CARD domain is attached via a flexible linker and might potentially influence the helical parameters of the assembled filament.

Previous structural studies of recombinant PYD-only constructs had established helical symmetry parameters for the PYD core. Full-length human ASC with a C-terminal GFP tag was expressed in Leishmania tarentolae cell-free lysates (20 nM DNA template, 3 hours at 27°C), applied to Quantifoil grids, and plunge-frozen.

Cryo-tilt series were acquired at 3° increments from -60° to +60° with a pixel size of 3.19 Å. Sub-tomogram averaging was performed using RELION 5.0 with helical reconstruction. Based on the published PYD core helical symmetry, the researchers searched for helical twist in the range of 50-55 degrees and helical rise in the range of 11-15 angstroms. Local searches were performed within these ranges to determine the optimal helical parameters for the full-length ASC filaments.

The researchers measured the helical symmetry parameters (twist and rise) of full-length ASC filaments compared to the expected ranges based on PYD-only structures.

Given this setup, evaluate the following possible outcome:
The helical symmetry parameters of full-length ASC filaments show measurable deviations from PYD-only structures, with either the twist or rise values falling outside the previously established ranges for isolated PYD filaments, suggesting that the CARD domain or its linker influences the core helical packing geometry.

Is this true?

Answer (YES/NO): NO